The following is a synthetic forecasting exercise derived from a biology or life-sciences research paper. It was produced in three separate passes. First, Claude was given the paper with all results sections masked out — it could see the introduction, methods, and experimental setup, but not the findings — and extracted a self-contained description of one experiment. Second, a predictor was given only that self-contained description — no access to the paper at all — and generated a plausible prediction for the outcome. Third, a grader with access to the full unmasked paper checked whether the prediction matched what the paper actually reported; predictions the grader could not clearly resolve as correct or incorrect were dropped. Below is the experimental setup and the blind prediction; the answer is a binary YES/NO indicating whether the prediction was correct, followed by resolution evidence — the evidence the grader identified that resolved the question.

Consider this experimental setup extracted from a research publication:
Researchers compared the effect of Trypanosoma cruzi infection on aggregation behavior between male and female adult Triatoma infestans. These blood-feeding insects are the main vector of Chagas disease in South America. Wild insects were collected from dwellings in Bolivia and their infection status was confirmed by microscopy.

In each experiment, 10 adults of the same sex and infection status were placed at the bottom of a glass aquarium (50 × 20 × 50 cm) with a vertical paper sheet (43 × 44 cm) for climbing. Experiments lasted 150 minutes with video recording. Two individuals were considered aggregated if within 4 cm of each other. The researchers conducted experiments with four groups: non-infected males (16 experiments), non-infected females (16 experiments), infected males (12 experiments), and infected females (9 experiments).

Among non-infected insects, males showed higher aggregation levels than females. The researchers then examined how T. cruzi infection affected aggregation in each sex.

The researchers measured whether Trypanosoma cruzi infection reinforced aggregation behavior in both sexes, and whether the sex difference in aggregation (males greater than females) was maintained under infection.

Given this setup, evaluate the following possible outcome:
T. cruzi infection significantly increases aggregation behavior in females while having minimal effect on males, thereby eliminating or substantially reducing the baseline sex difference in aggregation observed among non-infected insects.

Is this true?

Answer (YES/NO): NO